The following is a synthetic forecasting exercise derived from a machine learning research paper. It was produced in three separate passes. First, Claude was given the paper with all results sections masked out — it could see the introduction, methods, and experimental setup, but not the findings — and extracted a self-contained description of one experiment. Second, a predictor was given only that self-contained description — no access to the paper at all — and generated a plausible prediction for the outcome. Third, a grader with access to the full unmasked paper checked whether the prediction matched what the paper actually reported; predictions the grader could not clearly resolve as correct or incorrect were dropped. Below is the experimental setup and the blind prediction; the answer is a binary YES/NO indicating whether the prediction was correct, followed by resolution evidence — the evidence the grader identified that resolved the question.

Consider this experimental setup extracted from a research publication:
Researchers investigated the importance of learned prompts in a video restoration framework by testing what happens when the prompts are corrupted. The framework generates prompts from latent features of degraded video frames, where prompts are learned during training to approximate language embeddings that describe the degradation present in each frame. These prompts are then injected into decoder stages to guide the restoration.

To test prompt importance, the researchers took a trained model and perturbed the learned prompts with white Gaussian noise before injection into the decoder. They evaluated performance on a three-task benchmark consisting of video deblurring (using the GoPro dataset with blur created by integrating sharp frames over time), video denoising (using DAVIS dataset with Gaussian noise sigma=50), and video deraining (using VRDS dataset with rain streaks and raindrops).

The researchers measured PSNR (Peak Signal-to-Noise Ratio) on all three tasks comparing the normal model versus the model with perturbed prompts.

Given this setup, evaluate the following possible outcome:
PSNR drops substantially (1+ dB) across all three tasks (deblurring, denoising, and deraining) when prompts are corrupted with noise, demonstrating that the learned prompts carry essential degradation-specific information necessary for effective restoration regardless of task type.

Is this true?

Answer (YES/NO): YES